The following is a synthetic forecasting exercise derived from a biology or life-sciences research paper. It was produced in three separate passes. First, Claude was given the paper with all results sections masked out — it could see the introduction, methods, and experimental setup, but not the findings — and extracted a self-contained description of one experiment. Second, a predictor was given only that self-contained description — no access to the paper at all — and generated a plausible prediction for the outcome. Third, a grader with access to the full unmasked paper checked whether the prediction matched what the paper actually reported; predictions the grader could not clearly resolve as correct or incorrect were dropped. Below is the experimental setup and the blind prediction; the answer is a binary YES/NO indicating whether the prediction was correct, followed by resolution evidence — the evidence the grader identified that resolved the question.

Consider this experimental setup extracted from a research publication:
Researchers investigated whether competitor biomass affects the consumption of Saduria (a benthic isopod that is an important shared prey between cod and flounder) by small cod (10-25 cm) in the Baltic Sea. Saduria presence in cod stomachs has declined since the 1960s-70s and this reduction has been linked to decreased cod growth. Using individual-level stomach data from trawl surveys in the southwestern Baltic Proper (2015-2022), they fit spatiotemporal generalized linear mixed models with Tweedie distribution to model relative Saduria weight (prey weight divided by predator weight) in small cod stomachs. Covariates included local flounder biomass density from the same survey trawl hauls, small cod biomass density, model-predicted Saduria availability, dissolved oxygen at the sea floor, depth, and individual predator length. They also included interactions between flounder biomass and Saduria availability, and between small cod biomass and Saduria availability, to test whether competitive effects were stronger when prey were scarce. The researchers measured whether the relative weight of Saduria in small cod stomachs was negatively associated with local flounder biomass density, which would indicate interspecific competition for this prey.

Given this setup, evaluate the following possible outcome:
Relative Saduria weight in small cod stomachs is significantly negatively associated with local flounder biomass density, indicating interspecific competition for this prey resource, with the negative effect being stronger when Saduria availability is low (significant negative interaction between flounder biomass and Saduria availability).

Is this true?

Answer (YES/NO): NO